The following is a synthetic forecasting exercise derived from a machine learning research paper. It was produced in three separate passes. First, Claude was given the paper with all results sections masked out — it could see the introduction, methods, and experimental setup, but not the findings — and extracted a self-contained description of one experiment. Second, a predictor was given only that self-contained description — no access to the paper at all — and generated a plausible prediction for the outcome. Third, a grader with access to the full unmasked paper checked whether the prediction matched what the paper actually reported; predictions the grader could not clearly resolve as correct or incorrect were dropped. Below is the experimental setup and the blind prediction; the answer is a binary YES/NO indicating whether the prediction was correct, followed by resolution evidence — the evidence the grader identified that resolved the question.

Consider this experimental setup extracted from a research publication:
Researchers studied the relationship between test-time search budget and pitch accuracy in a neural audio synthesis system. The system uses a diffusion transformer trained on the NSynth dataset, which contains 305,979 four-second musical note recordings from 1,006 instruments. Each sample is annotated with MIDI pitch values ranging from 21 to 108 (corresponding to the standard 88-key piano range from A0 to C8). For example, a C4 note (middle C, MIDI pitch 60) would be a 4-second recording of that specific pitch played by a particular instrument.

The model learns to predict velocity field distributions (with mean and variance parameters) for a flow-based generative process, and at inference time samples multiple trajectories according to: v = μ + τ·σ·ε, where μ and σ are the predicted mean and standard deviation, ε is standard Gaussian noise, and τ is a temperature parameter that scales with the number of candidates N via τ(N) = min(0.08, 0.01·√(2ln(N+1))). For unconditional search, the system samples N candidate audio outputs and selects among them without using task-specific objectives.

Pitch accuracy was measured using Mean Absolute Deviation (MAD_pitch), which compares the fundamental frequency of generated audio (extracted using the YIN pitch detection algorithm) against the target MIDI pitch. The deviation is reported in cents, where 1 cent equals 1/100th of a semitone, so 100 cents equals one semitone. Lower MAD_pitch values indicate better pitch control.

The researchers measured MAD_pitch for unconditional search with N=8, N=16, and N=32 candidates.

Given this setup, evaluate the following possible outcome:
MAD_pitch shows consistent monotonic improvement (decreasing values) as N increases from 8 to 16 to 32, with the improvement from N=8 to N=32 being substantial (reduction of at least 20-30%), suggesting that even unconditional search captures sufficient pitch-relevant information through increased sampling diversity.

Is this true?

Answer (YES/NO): NO